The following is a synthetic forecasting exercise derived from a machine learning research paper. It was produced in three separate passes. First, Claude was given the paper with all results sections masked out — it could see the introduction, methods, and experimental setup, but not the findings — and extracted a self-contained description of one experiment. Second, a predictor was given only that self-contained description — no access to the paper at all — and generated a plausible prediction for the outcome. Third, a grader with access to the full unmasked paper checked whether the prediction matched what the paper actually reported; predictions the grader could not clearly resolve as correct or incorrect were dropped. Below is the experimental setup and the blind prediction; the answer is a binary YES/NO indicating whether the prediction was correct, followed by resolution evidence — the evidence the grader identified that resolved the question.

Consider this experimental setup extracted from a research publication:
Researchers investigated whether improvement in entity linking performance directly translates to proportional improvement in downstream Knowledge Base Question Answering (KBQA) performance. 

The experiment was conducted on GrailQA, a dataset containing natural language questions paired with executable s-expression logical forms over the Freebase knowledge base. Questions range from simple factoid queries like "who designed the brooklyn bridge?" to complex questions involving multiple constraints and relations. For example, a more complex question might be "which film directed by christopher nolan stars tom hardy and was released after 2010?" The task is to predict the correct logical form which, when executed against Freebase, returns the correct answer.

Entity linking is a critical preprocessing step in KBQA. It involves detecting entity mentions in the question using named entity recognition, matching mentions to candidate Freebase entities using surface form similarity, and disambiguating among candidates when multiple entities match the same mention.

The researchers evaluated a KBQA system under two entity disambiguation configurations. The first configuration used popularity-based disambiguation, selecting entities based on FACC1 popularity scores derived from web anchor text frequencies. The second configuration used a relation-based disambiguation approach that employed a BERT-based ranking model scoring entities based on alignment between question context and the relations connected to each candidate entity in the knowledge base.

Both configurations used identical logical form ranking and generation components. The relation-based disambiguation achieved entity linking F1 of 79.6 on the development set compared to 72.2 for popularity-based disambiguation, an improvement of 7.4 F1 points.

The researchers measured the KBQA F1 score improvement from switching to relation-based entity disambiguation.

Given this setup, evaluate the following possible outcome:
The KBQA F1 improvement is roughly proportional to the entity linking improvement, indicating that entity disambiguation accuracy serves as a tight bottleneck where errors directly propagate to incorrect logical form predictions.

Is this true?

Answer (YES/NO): YES